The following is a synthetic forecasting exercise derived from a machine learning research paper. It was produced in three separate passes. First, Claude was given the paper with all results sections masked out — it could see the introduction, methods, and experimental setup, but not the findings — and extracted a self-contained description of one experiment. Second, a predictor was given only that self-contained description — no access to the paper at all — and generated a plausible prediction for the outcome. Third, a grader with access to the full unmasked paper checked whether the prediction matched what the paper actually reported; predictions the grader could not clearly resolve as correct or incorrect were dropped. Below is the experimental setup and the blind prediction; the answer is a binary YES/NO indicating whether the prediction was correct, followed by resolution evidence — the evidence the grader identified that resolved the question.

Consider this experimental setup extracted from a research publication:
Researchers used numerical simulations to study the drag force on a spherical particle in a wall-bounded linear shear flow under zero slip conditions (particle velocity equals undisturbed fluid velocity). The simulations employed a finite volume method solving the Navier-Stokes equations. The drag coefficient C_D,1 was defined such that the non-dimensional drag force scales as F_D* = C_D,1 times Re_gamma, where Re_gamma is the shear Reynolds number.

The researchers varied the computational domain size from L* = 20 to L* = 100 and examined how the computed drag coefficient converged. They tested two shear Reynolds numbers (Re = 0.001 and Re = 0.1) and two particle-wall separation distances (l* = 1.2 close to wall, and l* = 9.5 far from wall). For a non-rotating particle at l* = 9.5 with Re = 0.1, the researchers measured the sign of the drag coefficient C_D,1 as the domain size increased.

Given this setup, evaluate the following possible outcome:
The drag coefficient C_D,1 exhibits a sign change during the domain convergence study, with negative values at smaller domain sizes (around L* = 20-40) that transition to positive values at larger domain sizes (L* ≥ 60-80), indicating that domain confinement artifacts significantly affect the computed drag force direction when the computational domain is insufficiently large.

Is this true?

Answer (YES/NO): NO